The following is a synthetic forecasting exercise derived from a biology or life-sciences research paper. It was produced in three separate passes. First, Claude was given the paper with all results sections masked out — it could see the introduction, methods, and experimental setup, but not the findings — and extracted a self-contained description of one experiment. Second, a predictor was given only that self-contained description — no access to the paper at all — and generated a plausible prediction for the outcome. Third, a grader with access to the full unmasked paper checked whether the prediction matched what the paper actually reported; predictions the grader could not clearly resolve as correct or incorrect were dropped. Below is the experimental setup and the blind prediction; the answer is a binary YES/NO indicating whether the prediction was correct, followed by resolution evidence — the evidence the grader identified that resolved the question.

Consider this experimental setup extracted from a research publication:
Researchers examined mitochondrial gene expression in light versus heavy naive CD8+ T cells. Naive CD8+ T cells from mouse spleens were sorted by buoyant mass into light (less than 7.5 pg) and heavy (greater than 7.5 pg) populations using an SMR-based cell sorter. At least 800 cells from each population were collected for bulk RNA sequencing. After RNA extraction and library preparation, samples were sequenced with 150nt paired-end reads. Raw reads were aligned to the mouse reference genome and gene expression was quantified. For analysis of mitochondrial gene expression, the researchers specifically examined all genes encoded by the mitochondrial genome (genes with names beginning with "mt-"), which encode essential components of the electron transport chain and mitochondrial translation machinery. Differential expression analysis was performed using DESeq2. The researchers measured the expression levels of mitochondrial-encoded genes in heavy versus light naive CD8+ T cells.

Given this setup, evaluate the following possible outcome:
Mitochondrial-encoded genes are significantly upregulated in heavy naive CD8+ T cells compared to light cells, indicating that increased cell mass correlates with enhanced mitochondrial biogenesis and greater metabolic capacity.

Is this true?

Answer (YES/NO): NO